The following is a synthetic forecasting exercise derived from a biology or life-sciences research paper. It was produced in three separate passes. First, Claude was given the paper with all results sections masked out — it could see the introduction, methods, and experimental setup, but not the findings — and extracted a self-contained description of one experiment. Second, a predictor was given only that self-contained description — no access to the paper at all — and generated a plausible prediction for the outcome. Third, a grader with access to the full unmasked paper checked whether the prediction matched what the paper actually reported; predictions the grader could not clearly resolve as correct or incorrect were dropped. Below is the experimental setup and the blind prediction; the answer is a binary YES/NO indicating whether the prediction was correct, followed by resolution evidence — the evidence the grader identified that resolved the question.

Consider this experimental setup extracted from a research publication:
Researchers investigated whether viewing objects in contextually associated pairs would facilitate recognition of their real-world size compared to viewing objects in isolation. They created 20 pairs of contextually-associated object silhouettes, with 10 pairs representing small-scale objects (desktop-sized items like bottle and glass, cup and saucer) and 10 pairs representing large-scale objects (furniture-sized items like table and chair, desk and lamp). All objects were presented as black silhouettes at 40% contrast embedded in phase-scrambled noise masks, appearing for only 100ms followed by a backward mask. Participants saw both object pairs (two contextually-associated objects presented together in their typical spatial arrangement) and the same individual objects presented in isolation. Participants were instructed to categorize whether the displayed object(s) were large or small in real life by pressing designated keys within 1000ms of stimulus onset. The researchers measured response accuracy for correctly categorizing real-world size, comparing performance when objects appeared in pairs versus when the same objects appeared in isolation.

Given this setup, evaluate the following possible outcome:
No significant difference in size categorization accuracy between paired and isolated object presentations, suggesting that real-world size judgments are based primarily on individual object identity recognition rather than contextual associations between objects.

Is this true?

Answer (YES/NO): NO